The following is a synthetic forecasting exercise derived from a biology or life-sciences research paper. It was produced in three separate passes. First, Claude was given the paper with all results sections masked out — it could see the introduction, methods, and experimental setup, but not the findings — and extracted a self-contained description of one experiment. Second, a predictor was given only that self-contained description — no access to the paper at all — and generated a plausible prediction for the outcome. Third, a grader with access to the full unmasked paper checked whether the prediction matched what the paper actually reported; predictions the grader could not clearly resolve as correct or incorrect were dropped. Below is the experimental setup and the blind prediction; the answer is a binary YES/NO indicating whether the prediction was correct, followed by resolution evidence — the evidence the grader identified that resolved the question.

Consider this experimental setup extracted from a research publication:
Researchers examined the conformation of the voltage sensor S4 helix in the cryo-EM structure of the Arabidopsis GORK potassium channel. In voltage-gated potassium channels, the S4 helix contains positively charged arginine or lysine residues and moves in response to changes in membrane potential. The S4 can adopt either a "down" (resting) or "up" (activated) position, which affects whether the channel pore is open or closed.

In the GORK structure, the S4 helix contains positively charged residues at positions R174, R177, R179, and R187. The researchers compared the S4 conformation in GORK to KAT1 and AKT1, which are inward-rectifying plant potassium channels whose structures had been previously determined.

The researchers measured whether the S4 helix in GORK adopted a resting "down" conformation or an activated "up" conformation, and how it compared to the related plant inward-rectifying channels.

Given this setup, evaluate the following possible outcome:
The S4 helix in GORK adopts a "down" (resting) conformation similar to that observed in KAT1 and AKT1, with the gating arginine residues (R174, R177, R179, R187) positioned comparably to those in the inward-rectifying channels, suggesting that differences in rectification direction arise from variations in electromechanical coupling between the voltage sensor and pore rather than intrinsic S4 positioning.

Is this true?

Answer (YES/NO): NO